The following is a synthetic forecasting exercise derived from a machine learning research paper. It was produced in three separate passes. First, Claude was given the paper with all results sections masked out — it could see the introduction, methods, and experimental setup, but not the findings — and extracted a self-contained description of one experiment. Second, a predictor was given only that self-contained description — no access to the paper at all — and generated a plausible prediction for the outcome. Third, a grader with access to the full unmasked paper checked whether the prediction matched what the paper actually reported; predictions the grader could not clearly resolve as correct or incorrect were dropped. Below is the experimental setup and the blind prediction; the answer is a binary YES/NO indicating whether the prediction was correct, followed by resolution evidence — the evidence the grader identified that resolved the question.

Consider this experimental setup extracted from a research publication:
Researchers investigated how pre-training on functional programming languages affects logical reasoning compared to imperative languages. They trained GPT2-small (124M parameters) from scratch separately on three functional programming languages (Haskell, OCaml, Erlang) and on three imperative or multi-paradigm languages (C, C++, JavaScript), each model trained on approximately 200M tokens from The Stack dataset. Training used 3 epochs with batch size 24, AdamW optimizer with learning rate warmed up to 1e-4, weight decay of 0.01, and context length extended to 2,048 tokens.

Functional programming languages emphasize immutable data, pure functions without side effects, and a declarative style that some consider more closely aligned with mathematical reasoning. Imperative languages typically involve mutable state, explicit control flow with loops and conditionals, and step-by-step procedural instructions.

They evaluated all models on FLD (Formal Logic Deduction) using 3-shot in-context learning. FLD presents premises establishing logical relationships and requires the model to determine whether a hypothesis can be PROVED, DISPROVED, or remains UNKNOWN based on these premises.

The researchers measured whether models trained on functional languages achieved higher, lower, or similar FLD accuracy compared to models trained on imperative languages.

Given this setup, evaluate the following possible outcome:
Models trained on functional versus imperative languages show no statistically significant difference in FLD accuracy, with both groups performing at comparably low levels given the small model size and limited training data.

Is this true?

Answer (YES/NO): YES